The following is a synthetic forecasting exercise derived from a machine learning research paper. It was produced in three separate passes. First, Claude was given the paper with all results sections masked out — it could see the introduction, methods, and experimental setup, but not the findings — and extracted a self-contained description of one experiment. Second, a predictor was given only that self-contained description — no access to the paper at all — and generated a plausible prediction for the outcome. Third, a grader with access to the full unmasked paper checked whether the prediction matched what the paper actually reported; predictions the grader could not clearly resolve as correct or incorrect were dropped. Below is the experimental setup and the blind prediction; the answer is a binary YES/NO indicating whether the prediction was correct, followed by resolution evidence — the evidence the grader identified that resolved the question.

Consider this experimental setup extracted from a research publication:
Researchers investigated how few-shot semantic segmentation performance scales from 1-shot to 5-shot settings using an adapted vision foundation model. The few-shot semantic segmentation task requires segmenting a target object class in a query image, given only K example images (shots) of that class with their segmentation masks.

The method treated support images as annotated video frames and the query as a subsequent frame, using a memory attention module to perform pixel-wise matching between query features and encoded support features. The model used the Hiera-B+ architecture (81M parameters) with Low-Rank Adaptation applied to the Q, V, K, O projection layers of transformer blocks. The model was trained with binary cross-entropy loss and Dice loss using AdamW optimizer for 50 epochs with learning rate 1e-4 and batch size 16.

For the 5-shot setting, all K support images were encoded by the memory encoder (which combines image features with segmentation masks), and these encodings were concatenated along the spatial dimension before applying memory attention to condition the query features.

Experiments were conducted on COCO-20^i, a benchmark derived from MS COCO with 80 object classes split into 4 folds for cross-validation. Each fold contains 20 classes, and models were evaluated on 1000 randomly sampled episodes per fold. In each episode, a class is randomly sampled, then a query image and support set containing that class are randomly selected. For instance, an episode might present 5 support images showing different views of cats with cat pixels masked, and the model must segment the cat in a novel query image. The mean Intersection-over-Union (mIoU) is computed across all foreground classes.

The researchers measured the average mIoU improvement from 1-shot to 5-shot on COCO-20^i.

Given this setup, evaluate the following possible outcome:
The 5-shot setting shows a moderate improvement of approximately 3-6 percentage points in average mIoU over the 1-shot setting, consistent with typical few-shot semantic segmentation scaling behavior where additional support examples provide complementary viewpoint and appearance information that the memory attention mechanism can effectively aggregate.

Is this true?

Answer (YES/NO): YES